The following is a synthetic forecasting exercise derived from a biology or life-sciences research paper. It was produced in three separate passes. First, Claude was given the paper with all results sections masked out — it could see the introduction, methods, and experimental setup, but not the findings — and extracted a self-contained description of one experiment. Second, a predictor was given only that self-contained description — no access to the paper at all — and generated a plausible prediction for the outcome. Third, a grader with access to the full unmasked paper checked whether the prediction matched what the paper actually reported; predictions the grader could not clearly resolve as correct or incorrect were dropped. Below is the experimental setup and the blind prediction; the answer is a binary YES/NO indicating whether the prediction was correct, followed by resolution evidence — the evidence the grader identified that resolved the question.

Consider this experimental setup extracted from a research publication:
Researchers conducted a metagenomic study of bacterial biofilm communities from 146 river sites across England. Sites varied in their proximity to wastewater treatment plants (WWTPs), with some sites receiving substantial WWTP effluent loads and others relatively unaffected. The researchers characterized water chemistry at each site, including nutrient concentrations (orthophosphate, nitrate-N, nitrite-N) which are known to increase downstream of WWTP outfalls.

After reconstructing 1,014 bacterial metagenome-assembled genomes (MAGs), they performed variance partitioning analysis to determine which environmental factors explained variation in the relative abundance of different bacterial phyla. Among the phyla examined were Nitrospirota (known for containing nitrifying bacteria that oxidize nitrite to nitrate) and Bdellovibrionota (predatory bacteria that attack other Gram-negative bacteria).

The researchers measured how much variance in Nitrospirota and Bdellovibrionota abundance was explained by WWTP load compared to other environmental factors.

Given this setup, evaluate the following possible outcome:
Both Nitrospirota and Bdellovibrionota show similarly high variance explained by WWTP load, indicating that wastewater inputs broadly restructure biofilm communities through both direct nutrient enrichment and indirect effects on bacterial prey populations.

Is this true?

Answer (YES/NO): NO